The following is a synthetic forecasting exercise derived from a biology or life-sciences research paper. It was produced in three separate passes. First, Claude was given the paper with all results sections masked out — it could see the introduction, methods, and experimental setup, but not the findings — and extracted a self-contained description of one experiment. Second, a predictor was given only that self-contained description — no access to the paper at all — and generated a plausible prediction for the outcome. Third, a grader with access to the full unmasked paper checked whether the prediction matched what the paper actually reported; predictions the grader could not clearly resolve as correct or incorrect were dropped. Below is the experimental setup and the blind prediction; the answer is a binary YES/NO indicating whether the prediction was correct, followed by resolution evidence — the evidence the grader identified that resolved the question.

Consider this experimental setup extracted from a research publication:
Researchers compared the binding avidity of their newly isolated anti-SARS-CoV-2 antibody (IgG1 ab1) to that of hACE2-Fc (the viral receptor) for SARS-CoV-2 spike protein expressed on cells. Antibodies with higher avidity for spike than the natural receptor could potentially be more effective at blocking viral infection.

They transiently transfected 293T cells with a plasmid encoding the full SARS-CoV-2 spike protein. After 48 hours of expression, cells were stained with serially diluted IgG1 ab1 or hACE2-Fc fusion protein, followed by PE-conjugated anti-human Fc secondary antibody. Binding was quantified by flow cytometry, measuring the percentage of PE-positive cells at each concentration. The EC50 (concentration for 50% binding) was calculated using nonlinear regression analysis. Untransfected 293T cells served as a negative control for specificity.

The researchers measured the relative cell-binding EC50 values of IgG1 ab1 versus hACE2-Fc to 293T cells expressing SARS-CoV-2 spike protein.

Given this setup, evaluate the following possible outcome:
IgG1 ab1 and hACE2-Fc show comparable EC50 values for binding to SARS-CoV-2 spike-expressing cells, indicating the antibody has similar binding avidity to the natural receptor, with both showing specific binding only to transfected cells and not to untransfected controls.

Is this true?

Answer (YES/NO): NO